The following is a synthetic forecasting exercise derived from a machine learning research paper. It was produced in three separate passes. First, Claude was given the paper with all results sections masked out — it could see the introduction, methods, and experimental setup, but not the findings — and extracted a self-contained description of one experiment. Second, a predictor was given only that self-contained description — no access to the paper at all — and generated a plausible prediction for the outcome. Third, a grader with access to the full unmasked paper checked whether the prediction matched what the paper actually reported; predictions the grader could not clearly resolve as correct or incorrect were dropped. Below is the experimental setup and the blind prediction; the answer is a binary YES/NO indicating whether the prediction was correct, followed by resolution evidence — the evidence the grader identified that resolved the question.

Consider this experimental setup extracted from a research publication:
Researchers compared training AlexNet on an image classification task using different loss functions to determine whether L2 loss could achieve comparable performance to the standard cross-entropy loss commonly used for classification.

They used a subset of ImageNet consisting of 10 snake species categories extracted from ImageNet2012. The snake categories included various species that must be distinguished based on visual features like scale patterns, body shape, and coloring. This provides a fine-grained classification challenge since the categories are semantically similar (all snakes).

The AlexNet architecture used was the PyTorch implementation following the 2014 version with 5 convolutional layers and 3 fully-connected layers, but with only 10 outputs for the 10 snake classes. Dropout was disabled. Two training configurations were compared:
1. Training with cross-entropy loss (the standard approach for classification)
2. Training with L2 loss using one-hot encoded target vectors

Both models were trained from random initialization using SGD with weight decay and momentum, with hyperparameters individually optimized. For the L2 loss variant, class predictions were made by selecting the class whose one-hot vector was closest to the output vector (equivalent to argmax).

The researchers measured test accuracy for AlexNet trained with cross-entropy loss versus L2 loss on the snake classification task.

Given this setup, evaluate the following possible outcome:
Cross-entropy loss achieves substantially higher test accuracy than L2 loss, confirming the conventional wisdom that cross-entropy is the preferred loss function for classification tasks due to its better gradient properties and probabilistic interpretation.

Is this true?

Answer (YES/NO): NO